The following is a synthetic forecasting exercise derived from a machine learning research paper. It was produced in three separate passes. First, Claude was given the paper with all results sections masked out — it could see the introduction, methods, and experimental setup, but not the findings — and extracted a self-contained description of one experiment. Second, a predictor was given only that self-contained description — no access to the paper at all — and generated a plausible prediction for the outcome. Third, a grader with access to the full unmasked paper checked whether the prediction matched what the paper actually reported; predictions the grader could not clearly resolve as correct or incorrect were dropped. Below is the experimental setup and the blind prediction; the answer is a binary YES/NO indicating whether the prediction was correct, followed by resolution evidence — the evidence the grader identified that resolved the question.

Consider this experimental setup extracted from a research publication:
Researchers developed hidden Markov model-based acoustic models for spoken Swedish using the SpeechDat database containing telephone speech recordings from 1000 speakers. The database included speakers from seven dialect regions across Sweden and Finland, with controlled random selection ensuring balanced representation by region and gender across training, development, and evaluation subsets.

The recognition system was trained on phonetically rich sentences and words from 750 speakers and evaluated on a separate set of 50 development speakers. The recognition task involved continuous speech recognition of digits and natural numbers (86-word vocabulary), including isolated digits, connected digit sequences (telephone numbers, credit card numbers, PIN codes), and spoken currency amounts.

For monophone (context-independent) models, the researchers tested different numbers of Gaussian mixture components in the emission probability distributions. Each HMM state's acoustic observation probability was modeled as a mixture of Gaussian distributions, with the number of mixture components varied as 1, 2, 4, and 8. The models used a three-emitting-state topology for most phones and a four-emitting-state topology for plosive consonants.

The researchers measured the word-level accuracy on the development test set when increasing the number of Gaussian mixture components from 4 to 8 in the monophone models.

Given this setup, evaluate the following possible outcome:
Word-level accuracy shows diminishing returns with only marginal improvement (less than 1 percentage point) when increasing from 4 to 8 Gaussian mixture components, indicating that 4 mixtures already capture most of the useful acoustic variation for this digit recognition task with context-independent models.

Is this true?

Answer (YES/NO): NO